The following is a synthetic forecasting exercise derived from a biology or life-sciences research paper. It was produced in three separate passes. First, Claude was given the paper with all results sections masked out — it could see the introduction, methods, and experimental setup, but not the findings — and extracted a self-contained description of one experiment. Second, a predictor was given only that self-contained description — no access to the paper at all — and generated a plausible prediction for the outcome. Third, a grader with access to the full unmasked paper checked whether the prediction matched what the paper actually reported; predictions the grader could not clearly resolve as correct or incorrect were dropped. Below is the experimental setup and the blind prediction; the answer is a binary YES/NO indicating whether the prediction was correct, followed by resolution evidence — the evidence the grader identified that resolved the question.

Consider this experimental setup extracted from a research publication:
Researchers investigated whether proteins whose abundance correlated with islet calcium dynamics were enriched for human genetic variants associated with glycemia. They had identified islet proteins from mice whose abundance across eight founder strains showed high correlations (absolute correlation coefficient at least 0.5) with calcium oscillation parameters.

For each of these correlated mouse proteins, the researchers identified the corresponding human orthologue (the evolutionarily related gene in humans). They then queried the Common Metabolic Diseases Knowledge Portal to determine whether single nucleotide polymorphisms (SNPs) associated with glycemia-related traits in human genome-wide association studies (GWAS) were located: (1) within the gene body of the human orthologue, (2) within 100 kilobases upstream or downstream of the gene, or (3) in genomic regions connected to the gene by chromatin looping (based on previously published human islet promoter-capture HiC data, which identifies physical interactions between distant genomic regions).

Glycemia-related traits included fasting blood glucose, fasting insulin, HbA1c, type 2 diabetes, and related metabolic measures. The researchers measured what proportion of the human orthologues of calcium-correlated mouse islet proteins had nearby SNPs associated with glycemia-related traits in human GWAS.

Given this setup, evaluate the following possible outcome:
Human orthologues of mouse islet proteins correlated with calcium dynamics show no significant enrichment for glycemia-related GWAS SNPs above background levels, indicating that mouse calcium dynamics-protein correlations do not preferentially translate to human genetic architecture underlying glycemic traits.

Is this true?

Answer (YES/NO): NO